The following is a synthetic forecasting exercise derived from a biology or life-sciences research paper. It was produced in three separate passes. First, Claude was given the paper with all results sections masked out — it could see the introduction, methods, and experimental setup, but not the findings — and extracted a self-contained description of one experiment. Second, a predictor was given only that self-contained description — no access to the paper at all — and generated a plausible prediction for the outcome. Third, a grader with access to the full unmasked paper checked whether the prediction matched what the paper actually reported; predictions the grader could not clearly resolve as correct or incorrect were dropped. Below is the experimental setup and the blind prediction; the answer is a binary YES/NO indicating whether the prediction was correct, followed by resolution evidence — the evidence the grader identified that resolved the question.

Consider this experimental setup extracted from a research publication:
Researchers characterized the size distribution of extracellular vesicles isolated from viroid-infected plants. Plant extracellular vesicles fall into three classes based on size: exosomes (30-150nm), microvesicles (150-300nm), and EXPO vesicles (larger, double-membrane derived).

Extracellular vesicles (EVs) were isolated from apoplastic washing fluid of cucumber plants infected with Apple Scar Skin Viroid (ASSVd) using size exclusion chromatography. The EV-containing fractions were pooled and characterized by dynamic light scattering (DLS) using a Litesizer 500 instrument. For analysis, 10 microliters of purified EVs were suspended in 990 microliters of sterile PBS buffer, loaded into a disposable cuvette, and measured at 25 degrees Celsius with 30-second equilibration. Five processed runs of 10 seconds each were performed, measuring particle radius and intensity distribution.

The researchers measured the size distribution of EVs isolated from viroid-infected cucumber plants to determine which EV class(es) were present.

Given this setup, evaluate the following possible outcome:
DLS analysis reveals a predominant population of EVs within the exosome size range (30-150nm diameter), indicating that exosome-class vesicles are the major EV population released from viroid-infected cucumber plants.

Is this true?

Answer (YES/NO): NO